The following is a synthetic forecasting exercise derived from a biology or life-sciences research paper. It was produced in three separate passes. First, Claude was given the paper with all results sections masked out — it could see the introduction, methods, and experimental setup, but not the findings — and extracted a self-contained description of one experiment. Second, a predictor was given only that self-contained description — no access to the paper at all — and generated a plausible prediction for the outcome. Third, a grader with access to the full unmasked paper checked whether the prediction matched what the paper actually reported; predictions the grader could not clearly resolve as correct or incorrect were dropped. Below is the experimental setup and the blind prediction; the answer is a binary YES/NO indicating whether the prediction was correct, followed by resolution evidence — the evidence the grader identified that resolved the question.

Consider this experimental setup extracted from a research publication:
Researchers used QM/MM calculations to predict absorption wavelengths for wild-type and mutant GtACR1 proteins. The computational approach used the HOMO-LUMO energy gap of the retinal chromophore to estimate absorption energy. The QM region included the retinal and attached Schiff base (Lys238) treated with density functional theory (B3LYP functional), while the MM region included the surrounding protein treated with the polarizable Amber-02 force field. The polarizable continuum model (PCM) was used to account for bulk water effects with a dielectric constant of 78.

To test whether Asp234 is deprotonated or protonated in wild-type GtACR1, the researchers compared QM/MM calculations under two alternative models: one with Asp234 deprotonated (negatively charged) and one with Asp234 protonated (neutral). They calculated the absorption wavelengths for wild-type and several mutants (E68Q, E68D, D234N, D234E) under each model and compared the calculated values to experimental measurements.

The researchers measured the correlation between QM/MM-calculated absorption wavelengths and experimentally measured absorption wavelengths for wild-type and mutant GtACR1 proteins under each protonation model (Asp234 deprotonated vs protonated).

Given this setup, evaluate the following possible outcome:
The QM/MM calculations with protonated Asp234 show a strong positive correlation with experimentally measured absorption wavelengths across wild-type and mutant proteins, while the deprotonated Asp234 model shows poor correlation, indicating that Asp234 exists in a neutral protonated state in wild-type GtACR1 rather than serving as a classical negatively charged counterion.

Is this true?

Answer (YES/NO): NO